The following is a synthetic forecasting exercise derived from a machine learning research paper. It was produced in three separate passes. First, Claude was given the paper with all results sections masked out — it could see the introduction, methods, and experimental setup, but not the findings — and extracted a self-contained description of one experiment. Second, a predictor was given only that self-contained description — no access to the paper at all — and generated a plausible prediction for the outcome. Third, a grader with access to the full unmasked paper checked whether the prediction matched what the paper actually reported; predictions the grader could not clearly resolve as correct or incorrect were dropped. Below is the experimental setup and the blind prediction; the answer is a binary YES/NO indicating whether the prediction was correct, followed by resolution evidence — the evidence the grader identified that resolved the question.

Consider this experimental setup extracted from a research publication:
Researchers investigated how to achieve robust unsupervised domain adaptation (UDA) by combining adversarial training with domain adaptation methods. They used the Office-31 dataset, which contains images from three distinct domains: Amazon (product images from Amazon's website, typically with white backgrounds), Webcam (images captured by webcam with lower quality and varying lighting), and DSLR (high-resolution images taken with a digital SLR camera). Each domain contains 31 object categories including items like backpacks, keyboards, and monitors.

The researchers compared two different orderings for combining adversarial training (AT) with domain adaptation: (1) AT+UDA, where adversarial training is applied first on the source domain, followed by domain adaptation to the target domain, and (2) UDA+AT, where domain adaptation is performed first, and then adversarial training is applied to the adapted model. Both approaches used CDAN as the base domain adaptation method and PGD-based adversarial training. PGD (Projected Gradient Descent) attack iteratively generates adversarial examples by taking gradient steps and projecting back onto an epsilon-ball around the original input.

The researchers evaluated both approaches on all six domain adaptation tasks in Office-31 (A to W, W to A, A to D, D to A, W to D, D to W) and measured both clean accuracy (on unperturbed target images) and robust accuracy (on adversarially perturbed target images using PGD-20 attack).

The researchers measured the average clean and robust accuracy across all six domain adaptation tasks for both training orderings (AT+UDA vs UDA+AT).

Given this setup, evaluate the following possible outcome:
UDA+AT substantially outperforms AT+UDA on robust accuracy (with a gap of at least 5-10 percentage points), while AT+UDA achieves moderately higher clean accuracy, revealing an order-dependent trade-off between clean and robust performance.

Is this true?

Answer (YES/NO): NO